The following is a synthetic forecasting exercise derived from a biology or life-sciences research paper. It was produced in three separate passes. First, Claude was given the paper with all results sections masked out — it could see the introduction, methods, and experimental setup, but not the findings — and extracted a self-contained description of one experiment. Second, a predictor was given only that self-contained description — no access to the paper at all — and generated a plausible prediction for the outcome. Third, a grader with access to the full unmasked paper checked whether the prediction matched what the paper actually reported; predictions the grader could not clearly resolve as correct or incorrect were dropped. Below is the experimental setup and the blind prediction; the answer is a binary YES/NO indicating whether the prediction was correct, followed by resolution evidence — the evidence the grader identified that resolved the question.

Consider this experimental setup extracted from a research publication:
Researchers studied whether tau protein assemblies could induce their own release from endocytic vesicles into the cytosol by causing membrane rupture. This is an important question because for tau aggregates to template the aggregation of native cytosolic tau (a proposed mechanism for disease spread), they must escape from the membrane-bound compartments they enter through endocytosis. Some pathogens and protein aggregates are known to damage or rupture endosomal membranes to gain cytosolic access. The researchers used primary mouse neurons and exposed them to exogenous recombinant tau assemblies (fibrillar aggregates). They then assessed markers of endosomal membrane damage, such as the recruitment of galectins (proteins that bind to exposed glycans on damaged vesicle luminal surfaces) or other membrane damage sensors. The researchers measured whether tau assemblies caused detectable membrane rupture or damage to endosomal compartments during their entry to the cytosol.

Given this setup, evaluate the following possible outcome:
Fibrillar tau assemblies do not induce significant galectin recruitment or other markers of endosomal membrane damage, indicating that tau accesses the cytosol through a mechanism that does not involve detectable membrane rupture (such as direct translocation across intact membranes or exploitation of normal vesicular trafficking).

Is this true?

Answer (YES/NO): YES